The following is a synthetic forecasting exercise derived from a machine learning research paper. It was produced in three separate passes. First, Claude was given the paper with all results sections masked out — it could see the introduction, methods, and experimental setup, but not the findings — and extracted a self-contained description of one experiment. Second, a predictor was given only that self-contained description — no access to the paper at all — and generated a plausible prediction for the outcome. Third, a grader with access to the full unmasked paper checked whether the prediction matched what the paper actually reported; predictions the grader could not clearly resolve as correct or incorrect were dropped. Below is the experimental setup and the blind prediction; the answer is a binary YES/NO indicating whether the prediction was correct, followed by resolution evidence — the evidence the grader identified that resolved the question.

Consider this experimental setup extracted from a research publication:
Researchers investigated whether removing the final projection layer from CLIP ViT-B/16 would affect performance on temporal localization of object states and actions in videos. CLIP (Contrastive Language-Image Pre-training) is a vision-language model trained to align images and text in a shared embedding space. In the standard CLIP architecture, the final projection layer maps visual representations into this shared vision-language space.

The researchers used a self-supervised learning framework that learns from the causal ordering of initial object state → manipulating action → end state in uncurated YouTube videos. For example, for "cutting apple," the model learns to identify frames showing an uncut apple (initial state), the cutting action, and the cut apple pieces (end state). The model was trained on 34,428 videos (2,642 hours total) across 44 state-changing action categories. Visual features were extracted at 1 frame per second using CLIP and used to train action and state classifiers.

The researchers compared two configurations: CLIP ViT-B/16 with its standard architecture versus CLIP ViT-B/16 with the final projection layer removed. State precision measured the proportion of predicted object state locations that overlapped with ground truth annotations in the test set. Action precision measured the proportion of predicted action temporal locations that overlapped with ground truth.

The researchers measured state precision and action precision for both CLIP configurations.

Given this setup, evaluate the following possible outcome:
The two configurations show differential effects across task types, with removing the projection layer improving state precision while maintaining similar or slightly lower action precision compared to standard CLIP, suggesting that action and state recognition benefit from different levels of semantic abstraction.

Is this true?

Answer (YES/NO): NO